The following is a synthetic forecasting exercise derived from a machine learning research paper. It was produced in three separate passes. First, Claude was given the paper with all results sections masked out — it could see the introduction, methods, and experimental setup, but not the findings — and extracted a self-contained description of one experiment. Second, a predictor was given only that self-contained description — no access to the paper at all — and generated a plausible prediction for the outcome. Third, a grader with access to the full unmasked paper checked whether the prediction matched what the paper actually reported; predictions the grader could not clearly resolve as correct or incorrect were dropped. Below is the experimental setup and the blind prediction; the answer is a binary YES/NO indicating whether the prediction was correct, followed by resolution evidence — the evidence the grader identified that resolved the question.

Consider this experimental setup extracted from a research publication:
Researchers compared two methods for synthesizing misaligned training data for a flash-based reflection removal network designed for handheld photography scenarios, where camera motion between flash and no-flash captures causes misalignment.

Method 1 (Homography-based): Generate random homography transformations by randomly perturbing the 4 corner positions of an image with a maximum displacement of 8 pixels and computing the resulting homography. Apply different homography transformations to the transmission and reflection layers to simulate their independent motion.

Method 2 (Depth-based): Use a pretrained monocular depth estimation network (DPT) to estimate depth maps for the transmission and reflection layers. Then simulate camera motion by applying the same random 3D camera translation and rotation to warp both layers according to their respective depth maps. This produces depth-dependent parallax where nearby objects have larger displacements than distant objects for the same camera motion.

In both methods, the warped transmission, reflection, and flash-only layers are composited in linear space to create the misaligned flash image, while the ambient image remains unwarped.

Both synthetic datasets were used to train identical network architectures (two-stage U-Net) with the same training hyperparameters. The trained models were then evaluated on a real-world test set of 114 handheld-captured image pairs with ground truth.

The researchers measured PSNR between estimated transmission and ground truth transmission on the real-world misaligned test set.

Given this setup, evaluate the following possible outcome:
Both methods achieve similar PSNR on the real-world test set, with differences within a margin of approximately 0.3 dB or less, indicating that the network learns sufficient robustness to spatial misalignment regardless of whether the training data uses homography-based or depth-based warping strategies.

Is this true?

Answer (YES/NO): NO